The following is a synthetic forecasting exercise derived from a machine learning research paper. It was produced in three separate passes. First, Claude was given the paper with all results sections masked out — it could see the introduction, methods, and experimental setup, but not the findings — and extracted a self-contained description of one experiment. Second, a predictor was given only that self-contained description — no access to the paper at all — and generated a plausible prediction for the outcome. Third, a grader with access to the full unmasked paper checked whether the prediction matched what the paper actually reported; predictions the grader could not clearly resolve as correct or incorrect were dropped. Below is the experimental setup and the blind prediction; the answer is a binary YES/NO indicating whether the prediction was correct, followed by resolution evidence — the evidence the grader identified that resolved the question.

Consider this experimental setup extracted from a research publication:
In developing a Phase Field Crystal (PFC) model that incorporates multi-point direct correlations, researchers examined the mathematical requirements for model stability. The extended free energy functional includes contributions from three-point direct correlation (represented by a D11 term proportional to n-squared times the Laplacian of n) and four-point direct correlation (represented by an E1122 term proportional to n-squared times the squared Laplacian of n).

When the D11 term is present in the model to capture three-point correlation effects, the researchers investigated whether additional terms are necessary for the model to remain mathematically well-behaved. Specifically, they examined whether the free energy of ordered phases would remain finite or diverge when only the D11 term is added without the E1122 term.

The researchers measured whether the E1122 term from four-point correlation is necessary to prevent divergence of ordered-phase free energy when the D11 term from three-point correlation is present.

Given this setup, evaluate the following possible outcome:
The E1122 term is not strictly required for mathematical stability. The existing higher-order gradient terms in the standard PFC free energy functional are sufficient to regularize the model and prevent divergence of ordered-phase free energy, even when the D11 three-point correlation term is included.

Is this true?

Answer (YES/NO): NO